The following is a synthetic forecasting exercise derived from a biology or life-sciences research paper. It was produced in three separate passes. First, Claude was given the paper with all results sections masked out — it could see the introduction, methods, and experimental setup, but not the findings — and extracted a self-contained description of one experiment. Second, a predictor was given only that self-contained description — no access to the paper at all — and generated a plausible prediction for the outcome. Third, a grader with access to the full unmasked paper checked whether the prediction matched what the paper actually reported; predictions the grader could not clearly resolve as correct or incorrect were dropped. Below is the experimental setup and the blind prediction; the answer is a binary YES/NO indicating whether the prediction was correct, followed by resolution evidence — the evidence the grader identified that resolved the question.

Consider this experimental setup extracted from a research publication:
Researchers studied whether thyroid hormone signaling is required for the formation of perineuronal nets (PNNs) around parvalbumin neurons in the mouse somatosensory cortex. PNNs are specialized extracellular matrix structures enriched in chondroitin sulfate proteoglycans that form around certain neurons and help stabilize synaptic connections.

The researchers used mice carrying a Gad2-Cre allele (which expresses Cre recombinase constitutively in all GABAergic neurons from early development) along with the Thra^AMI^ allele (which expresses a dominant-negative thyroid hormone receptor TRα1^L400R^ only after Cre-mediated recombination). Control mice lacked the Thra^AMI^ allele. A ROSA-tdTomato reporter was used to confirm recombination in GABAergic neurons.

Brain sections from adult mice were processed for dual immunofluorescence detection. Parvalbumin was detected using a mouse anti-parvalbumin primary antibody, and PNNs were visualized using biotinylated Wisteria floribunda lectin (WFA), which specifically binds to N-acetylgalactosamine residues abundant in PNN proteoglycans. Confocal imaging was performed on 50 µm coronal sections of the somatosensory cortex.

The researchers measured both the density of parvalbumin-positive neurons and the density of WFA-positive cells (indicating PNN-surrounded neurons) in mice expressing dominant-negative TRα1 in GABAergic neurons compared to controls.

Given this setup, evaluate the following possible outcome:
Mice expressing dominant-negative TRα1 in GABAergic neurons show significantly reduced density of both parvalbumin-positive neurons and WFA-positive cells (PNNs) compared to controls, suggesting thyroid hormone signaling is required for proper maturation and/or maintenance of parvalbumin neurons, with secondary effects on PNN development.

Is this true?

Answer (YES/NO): YES